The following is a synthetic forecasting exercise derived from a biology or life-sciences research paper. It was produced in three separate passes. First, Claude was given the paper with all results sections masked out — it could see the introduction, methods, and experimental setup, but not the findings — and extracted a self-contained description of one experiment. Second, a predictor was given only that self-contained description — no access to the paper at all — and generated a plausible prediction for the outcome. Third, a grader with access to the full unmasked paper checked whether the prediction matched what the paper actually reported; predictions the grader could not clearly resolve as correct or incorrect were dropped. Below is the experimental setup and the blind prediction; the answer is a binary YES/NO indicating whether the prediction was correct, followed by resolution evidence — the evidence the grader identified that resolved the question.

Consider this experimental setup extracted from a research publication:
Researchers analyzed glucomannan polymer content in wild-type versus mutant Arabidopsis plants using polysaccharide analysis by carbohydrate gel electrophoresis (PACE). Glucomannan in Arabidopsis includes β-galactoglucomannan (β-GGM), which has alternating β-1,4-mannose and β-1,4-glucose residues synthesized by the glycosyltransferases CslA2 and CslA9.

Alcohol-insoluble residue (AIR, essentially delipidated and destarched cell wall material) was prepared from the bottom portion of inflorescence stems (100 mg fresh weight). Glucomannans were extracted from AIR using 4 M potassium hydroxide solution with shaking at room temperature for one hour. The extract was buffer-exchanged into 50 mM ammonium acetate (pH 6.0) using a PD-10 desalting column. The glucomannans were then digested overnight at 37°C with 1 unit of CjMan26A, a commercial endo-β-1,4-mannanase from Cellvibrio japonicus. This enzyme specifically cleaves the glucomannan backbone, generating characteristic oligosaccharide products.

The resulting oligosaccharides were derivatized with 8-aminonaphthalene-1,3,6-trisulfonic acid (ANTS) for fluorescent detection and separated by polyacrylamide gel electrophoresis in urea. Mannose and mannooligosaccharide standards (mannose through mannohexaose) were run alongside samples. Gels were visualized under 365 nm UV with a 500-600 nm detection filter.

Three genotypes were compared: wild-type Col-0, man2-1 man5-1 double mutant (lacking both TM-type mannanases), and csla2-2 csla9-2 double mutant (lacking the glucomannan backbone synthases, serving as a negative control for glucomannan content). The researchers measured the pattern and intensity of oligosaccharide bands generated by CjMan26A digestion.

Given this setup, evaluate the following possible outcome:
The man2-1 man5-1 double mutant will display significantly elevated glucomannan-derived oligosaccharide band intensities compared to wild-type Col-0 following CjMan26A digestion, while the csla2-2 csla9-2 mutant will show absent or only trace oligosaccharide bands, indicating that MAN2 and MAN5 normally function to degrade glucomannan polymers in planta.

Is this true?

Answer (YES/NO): NO